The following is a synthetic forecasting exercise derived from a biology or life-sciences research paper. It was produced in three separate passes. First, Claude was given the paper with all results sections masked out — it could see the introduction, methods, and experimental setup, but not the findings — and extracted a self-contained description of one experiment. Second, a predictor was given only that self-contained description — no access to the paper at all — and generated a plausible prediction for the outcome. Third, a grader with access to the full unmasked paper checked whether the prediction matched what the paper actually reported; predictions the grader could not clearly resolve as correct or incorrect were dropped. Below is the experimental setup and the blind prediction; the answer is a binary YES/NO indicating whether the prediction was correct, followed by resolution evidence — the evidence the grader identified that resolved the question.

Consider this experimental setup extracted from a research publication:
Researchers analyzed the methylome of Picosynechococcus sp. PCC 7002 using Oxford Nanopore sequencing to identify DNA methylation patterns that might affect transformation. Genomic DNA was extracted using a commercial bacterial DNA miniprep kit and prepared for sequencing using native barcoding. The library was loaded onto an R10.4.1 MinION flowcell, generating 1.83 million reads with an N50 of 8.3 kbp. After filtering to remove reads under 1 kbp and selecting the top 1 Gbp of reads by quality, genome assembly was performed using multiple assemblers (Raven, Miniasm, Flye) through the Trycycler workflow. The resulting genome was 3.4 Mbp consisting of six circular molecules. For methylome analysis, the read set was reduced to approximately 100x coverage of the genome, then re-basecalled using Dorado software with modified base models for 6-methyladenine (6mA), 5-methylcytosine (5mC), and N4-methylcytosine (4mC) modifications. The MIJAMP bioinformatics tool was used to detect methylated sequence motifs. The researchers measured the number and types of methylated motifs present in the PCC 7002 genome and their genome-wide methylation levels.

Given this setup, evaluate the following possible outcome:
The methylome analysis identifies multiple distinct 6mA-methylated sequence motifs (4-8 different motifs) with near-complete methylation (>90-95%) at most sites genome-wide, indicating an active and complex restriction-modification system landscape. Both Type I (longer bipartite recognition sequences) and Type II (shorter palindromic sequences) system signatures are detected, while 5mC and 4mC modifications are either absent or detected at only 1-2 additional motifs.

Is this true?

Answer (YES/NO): NO